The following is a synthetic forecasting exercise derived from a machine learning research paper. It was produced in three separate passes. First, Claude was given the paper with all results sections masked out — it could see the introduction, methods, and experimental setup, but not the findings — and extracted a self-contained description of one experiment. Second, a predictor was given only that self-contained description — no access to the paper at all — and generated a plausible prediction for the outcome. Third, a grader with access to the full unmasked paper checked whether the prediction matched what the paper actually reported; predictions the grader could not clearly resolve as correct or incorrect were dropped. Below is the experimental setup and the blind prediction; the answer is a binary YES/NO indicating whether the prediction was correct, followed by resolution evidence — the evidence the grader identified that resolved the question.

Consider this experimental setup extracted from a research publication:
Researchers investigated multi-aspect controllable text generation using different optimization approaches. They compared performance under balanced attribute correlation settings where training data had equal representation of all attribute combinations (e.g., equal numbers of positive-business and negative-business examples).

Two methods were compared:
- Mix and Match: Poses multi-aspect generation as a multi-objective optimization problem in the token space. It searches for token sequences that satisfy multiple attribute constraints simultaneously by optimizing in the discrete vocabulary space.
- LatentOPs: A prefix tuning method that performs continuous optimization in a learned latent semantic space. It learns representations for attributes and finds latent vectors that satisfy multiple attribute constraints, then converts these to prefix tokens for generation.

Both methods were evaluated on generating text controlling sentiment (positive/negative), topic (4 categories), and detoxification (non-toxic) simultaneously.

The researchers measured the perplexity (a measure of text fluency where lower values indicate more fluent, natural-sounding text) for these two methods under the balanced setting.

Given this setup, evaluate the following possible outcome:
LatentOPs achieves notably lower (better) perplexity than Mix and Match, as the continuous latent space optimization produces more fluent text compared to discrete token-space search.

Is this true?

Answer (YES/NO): YES